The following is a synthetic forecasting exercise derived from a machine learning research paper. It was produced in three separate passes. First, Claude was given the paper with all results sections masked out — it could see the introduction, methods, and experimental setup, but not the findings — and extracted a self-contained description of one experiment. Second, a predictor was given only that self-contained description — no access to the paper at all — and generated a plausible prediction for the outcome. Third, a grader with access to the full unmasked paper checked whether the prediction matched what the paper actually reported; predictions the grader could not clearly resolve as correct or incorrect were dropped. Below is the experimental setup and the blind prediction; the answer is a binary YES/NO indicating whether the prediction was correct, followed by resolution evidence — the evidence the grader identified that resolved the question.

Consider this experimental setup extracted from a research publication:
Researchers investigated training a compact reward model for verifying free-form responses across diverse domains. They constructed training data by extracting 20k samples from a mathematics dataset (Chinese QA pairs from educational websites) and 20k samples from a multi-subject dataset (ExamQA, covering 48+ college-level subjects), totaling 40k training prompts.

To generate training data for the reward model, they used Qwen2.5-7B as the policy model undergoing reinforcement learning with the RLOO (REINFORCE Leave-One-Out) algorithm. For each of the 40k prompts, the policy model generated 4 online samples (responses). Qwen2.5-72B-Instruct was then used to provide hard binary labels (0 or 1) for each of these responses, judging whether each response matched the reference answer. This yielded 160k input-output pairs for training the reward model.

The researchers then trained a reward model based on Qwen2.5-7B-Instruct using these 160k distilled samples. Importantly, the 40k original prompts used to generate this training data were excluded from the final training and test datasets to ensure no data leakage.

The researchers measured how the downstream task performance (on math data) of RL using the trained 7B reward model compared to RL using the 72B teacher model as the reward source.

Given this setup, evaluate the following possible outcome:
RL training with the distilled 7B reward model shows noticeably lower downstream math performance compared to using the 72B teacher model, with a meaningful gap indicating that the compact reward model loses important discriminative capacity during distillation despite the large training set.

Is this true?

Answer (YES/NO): NO